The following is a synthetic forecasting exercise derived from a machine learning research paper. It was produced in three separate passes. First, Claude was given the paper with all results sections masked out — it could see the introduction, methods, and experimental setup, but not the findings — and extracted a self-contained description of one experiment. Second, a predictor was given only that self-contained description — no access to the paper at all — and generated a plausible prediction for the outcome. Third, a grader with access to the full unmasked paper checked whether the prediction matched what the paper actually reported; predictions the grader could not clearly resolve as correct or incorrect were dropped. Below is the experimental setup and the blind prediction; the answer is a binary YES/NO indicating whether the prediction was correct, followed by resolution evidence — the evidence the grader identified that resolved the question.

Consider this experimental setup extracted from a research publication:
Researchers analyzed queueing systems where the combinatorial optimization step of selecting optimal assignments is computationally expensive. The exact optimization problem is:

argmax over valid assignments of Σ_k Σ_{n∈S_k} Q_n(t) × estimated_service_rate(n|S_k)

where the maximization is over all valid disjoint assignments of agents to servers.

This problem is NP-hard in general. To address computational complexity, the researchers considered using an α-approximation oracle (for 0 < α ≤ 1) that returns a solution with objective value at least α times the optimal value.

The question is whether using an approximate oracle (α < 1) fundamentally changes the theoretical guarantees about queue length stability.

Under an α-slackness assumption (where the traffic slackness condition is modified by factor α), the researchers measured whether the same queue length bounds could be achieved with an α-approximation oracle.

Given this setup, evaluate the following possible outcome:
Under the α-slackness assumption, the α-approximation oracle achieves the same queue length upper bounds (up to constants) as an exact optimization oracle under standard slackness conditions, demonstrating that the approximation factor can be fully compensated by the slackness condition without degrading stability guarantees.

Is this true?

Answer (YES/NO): YES